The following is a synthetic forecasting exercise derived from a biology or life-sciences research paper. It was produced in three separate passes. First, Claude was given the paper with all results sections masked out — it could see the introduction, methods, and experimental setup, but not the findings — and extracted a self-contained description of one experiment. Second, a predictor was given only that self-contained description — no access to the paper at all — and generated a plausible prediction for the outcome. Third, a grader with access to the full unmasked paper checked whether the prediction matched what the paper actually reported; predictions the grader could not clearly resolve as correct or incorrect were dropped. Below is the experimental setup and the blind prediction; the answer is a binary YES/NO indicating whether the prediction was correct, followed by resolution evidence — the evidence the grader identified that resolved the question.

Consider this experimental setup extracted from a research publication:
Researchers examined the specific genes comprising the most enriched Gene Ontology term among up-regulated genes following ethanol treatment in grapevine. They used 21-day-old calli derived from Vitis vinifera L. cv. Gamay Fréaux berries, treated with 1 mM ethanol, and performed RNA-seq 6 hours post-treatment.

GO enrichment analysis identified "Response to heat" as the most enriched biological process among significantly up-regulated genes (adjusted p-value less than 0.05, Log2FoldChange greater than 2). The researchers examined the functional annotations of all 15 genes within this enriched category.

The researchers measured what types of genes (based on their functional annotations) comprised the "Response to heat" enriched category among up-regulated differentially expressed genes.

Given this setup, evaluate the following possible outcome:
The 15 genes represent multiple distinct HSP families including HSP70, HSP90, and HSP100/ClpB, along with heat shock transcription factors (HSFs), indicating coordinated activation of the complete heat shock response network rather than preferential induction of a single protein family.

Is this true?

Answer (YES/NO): NO